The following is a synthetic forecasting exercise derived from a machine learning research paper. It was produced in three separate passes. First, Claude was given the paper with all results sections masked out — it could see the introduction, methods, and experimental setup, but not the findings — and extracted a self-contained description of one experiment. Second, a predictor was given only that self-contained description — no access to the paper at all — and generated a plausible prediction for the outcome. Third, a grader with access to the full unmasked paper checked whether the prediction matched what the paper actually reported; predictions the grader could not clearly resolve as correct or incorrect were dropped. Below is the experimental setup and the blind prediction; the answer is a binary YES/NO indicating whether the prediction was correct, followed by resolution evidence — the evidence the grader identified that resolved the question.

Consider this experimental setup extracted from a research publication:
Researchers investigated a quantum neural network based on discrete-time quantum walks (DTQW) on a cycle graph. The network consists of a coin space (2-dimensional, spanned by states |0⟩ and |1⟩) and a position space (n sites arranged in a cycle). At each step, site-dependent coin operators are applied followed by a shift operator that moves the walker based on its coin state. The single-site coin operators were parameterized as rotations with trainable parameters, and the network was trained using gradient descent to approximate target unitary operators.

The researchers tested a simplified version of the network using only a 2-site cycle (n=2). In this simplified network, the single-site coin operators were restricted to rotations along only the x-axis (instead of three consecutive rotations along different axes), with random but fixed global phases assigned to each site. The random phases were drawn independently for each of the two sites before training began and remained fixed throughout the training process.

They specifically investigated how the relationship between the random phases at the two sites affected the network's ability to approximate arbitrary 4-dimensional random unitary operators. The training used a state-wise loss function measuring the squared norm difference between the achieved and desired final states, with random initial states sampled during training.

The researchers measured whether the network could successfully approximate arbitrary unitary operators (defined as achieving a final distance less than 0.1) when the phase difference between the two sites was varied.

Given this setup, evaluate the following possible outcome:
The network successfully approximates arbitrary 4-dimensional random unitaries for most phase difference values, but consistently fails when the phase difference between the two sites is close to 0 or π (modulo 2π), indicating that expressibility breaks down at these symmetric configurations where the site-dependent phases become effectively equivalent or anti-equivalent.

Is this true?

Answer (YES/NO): YES